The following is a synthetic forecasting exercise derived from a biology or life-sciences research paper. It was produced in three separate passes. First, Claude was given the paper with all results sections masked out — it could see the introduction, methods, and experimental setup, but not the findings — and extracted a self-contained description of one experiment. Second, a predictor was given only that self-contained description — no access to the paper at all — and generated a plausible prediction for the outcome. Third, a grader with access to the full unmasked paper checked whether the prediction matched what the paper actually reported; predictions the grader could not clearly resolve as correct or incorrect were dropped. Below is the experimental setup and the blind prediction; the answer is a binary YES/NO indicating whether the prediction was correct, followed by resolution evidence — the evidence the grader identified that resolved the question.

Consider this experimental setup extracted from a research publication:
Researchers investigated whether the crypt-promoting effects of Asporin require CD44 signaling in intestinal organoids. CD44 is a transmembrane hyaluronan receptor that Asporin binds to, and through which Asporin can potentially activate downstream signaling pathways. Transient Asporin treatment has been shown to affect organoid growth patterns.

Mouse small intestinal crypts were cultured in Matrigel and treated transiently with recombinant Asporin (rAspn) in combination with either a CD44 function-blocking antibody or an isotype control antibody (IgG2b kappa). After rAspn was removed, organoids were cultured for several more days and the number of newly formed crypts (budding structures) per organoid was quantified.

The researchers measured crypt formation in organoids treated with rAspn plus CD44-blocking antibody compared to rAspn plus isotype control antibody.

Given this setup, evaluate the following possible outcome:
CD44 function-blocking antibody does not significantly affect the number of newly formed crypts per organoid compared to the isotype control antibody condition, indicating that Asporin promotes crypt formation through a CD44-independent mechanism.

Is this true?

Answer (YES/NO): NO